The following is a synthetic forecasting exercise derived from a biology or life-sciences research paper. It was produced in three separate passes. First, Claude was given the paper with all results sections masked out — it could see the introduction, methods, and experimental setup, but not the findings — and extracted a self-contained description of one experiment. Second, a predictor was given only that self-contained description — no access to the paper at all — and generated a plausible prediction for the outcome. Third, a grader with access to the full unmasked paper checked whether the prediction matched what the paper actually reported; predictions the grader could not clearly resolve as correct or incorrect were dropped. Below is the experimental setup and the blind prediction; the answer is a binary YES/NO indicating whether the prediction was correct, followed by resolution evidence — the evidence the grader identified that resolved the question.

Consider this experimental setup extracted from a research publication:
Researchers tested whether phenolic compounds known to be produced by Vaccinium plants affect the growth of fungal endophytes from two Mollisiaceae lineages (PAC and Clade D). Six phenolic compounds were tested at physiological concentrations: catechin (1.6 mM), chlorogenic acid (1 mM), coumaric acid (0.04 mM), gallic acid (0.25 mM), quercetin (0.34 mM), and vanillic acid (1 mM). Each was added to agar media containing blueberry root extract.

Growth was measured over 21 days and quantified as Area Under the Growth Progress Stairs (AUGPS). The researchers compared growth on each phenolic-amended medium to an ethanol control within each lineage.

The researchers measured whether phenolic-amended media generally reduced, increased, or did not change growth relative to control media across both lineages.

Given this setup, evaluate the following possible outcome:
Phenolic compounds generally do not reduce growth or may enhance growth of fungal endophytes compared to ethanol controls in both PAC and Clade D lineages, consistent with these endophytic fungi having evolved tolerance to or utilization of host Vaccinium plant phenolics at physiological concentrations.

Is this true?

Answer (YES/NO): YES